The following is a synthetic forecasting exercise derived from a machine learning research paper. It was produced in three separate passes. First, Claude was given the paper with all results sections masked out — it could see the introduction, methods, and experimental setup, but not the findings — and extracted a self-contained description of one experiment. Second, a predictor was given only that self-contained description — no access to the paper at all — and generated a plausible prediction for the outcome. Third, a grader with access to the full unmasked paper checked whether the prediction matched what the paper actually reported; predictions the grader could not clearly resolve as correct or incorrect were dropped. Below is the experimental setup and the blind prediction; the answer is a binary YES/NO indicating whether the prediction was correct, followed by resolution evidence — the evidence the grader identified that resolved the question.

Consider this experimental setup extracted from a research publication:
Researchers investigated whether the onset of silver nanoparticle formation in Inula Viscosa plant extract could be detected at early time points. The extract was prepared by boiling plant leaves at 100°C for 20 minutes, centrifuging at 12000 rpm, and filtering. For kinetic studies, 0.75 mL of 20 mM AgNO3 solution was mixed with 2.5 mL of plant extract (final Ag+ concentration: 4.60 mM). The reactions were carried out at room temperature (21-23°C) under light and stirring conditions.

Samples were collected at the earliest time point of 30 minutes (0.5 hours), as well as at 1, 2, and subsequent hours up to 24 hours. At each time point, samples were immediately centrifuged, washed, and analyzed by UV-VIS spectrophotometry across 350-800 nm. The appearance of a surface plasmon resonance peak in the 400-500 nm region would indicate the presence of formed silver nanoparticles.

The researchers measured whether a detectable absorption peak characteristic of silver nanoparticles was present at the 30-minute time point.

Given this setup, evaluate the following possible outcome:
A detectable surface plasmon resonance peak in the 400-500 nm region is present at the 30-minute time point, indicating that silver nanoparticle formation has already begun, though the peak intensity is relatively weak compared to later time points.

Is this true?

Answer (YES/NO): YES